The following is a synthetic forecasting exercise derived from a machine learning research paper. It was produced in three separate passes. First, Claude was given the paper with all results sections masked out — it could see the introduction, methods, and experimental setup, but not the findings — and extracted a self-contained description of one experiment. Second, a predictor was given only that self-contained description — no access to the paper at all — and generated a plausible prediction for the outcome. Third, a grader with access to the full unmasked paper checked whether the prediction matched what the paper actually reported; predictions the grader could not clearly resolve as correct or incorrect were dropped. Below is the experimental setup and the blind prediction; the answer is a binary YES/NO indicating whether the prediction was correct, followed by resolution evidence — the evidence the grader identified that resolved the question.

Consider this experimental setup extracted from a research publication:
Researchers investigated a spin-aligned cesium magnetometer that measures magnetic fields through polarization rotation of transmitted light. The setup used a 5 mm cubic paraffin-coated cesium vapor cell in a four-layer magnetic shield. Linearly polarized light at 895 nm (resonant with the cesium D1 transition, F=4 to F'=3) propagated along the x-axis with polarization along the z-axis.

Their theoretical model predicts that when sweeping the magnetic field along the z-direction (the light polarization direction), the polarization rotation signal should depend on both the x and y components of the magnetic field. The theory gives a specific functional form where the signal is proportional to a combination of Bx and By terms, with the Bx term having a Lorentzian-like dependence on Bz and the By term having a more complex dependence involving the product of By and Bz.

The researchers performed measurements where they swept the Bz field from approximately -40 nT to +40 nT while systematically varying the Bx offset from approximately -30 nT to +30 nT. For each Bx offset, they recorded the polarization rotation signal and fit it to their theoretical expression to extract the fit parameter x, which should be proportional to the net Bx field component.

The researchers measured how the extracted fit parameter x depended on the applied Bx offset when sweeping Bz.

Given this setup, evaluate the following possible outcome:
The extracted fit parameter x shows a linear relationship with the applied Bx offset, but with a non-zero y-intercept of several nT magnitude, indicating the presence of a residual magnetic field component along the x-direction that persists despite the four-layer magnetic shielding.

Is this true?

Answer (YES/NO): NO